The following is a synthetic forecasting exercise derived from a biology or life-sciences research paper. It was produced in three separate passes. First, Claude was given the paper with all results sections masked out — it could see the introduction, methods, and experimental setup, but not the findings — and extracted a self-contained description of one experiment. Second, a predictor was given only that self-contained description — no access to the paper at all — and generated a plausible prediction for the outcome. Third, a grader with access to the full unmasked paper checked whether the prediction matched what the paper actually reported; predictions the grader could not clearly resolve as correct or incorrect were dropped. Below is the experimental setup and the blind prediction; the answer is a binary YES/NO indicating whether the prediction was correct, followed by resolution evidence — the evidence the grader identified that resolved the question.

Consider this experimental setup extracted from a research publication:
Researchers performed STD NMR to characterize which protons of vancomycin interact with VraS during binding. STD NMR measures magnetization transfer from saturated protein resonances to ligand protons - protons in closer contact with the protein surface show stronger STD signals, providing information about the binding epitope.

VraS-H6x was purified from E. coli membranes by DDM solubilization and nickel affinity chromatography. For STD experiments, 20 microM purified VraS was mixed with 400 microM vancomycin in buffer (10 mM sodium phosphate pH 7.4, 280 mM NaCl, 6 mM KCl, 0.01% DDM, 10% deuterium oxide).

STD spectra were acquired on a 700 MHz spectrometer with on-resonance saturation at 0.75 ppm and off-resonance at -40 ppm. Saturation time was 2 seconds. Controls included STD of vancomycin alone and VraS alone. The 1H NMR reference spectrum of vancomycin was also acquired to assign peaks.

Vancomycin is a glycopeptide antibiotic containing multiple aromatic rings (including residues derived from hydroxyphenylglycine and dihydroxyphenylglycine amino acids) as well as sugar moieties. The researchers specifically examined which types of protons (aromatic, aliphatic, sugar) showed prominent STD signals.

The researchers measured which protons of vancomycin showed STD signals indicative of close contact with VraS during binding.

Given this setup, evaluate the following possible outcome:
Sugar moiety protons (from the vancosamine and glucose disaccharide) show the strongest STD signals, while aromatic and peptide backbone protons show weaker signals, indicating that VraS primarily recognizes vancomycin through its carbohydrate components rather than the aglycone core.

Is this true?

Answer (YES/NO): NO